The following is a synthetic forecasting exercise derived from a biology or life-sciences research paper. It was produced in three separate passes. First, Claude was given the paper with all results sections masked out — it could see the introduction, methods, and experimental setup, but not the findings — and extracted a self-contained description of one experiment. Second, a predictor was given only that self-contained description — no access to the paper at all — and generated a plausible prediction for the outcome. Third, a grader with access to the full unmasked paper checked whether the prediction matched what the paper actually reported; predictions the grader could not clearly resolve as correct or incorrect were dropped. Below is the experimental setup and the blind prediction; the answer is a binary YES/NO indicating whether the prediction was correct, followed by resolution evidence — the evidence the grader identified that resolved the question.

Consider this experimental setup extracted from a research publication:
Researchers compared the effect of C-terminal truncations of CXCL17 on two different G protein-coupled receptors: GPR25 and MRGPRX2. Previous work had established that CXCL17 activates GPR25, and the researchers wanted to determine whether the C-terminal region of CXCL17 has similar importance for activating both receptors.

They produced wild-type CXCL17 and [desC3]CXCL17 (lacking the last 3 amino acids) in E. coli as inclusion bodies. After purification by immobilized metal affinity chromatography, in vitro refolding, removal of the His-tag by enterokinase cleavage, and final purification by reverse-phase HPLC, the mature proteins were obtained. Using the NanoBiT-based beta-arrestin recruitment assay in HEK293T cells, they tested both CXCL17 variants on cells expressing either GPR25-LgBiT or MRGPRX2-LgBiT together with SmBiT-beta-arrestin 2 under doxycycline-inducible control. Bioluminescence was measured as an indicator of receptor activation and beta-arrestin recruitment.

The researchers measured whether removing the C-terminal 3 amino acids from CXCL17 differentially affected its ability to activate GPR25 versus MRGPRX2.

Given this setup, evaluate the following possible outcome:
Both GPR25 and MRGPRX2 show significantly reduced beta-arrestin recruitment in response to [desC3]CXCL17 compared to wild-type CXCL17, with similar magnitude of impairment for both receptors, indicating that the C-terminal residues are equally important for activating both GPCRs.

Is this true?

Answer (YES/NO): NO